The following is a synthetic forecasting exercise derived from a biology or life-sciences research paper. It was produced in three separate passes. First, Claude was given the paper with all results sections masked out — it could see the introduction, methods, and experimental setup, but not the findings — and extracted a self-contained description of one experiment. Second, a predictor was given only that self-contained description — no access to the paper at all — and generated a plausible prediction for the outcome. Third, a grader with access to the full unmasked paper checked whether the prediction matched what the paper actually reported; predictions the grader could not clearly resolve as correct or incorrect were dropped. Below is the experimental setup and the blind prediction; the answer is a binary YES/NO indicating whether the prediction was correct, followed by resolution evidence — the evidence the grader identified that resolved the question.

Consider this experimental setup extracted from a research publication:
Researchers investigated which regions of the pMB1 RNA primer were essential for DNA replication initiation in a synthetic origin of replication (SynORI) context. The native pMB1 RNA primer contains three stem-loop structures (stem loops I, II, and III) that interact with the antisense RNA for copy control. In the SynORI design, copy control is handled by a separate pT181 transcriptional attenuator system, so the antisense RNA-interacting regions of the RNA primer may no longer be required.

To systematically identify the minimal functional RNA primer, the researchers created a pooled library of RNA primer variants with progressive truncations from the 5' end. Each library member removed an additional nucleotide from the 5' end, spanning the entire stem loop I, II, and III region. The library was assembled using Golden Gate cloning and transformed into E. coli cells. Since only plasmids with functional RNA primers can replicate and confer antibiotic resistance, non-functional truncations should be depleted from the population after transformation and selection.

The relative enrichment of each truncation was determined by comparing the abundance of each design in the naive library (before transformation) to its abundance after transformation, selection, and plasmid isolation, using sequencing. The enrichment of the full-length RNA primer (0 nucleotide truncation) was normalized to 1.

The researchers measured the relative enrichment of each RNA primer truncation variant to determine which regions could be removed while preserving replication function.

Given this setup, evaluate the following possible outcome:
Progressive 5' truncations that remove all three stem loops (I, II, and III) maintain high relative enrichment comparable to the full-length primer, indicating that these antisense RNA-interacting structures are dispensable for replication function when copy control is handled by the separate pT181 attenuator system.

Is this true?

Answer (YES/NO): NO